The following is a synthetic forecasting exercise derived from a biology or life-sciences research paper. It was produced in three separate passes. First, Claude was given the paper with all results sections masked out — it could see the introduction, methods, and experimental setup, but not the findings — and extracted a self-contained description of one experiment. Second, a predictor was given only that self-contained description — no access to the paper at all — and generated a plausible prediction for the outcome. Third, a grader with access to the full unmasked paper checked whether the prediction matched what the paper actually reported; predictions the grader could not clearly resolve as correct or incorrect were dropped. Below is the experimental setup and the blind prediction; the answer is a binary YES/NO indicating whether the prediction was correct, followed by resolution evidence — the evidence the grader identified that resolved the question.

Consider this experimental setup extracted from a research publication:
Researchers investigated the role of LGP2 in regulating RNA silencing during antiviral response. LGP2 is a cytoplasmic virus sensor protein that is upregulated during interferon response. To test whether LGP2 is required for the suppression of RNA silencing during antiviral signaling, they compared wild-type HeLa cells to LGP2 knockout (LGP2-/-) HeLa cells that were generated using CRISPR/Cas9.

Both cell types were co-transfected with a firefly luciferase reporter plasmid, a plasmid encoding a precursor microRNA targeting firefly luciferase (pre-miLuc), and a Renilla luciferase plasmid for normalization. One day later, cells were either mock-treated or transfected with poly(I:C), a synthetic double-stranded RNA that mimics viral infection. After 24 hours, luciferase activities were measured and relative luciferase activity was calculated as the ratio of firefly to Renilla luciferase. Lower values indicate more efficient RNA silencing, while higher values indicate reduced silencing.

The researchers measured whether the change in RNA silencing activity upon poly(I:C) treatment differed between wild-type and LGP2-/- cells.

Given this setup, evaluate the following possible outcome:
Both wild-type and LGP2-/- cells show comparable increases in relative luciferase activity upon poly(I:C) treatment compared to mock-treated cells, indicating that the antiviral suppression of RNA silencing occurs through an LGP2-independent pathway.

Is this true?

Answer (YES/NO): NO